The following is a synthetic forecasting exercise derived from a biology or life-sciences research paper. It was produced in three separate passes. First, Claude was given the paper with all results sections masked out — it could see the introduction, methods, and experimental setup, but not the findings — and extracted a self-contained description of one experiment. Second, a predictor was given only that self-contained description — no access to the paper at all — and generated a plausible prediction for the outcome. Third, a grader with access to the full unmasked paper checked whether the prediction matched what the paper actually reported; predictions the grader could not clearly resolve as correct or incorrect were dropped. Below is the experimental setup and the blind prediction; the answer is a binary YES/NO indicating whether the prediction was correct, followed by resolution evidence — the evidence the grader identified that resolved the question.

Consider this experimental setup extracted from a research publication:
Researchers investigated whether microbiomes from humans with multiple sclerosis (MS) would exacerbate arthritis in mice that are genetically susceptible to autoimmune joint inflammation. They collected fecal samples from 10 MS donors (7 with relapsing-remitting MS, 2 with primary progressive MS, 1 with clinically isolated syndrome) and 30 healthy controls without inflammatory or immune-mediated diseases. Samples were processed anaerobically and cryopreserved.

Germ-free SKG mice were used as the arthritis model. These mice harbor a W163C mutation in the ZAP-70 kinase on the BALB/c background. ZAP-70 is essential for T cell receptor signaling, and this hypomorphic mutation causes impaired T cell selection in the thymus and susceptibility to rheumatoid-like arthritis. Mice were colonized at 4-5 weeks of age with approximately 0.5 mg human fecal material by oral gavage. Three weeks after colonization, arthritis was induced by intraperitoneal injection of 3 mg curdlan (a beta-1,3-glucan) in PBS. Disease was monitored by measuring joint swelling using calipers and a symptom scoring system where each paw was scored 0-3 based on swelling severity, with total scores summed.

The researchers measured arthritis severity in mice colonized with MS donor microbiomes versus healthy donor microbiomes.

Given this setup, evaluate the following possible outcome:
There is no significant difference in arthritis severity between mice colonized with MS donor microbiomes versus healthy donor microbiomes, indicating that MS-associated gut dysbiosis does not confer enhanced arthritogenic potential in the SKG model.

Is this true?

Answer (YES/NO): YES